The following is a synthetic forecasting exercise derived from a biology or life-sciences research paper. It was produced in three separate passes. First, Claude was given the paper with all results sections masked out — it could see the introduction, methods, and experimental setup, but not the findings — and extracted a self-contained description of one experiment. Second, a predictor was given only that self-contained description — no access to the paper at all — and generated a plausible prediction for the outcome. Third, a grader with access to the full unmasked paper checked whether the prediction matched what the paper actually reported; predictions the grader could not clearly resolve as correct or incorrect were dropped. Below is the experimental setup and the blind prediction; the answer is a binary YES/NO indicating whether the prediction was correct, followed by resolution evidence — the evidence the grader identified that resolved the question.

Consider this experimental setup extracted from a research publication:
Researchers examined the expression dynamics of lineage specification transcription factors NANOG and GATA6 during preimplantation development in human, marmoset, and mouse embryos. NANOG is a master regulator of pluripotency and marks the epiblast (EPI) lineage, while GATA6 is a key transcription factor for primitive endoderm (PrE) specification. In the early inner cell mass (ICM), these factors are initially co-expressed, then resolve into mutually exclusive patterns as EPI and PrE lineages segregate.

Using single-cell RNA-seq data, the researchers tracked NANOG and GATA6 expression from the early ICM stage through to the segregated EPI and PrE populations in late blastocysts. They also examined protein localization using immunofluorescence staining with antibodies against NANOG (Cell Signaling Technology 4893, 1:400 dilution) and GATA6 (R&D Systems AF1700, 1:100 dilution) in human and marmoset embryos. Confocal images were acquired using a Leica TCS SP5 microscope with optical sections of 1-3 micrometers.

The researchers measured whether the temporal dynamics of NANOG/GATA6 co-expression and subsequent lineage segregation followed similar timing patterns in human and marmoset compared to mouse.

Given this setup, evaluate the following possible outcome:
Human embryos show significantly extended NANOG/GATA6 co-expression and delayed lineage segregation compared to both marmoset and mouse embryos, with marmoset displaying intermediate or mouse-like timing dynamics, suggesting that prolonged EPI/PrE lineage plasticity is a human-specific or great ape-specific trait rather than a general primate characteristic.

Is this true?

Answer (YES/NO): NO